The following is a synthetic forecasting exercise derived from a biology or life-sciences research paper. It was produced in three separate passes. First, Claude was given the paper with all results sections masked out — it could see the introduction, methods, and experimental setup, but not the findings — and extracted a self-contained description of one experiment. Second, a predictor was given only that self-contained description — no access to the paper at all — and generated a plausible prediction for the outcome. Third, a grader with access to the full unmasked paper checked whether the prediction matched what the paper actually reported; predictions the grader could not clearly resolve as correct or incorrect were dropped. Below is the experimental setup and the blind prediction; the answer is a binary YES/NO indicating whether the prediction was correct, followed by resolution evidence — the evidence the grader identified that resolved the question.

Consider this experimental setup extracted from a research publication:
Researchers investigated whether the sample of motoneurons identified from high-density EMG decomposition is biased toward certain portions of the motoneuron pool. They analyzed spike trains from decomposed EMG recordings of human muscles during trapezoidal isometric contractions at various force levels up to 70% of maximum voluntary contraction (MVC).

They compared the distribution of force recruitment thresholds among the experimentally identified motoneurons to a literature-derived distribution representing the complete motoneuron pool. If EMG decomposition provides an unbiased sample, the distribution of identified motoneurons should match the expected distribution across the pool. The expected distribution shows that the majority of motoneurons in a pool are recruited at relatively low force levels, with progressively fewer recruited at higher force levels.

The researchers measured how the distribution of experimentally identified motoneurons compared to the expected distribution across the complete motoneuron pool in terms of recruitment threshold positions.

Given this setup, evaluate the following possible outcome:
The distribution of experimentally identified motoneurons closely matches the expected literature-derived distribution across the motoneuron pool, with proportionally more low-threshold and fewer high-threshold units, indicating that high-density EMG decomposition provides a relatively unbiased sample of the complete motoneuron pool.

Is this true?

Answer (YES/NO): NO